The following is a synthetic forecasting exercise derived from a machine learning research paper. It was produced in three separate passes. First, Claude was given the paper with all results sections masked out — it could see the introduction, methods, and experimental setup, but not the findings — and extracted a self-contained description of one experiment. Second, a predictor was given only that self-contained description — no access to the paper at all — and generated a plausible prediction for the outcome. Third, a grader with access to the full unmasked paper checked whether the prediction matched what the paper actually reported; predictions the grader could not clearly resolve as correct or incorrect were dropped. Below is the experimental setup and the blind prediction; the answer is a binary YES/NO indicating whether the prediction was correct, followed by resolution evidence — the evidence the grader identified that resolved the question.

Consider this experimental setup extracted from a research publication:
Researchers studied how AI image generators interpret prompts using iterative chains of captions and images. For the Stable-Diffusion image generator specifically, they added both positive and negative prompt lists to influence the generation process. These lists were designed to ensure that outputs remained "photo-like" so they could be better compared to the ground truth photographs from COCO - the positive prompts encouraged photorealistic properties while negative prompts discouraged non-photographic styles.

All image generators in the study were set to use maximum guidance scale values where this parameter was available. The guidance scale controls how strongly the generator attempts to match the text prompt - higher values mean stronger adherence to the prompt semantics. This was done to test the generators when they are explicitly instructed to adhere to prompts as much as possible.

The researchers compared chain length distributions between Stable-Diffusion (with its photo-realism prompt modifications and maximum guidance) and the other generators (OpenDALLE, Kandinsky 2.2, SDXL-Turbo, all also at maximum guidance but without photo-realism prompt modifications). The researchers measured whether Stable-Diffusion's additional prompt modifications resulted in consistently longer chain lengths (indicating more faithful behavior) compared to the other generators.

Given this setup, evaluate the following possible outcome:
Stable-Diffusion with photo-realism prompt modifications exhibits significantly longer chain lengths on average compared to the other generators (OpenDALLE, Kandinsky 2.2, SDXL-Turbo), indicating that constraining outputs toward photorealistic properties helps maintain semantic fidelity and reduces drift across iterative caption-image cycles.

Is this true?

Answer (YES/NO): NO